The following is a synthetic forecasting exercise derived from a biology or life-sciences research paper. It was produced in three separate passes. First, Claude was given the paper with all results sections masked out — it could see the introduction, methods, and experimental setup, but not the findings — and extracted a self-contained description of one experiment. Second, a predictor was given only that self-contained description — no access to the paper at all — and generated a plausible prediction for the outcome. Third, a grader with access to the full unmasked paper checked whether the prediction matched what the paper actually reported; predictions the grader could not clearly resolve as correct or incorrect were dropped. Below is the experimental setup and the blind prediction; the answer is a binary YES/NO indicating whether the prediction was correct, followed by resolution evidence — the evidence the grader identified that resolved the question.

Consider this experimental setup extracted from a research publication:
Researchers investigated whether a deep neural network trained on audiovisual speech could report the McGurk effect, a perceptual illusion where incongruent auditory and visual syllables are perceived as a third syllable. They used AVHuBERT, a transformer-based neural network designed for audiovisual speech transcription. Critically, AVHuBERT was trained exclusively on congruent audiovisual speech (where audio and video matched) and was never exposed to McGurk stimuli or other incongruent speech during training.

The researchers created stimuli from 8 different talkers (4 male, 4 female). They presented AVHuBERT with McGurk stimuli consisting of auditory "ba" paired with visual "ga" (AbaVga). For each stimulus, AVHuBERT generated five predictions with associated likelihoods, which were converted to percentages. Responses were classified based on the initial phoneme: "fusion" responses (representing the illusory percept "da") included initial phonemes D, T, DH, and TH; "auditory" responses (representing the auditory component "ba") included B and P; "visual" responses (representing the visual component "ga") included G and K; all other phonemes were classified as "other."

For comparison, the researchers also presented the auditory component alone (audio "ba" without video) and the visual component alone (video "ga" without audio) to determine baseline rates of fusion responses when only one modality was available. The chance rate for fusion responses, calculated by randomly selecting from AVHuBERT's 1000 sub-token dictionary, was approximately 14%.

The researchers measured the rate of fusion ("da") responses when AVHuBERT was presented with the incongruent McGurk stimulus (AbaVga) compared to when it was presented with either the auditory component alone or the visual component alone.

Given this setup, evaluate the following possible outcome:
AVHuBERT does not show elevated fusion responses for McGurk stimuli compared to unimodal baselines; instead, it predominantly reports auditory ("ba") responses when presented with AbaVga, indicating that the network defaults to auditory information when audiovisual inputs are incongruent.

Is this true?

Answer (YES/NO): NO